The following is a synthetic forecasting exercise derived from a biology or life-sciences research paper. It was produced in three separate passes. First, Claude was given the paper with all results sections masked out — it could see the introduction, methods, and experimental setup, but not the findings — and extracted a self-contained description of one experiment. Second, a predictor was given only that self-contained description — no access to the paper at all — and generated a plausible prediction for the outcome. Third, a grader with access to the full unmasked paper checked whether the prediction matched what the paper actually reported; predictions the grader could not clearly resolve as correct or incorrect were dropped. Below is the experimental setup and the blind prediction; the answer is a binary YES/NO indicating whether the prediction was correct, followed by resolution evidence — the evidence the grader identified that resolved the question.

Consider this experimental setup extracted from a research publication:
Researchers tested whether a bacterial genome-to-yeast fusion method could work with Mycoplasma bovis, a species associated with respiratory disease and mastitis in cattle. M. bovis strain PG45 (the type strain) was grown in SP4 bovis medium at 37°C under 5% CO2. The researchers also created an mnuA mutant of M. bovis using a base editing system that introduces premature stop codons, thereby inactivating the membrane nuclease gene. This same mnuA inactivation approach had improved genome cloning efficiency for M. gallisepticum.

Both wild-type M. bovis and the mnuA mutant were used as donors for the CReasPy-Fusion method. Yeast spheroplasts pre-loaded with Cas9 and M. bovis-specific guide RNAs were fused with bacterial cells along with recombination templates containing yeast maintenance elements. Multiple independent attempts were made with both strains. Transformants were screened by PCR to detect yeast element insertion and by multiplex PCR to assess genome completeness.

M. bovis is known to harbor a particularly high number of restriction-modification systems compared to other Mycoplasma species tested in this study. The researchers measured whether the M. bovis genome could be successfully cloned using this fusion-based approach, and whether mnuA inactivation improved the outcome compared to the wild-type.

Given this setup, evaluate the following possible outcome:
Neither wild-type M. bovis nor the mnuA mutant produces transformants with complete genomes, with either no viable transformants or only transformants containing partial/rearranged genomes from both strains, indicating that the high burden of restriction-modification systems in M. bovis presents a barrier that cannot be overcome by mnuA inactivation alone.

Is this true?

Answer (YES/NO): YES